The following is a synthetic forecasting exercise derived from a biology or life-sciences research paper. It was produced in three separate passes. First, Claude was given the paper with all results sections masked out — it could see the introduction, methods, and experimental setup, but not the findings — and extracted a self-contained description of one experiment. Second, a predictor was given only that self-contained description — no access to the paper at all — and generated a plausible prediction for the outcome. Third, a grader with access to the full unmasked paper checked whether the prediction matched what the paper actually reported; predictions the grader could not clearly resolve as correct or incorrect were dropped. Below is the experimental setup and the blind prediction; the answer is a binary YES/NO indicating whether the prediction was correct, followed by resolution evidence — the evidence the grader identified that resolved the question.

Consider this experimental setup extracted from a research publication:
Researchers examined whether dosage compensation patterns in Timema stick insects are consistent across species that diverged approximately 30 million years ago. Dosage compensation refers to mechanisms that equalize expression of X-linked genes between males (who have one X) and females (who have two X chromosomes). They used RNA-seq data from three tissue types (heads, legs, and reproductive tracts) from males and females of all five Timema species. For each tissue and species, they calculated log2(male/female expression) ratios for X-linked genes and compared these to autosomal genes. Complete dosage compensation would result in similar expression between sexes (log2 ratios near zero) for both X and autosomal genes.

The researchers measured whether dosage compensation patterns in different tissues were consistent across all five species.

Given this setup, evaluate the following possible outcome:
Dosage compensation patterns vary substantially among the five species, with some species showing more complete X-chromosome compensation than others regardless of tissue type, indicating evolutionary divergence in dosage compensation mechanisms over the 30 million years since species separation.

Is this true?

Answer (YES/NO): NO